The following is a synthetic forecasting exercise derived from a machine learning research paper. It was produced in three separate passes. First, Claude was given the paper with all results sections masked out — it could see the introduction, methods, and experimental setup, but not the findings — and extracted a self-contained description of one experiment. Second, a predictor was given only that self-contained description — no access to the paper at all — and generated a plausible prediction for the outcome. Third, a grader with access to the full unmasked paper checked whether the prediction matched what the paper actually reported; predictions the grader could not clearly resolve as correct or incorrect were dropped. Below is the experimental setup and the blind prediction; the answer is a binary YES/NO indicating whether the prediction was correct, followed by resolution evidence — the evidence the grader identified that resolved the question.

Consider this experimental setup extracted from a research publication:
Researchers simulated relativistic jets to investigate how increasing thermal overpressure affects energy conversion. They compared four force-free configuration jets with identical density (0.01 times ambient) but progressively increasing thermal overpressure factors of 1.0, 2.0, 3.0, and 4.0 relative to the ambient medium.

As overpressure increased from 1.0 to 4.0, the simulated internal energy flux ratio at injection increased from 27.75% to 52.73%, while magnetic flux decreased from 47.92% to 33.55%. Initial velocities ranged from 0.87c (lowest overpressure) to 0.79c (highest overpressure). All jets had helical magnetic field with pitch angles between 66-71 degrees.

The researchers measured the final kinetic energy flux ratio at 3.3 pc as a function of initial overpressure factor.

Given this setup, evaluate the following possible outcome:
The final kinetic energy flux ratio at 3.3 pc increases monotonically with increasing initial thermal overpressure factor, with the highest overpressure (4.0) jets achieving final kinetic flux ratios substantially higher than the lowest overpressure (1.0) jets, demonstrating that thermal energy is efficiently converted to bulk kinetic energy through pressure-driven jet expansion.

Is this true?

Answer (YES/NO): NO